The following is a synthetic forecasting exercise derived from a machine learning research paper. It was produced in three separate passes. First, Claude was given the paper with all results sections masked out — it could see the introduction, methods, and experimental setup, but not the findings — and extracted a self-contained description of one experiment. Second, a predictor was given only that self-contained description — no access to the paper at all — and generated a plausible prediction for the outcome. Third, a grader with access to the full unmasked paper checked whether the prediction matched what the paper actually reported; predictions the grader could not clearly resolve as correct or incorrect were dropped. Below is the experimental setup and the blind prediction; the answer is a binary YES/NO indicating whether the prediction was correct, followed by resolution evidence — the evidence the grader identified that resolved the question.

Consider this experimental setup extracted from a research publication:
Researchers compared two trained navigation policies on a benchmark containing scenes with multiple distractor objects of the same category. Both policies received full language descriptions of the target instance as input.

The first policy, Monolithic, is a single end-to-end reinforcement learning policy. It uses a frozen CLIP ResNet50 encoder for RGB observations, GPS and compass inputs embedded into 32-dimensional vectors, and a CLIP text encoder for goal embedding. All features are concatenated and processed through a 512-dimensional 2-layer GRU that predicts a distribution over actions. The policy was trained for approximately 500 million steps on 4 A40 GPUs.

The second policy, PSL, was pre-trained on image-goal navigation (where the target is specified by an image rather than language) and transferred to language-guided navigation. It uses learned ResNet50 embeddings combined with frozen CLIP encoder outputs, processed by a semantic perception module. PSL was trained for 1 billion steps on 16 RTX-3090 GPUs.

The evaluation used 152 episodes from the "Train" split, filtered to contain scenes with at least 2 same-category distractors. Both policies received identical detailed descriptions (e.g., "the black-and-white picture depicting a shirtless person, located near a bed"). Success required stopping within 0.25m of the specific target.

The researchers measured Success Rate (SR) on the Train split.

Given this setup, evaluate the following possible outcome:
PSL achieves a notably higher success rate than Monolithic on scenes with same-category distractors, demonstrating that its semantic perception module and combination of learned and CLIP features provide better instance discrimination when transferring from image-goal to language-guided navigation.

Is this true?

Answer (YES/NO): NO